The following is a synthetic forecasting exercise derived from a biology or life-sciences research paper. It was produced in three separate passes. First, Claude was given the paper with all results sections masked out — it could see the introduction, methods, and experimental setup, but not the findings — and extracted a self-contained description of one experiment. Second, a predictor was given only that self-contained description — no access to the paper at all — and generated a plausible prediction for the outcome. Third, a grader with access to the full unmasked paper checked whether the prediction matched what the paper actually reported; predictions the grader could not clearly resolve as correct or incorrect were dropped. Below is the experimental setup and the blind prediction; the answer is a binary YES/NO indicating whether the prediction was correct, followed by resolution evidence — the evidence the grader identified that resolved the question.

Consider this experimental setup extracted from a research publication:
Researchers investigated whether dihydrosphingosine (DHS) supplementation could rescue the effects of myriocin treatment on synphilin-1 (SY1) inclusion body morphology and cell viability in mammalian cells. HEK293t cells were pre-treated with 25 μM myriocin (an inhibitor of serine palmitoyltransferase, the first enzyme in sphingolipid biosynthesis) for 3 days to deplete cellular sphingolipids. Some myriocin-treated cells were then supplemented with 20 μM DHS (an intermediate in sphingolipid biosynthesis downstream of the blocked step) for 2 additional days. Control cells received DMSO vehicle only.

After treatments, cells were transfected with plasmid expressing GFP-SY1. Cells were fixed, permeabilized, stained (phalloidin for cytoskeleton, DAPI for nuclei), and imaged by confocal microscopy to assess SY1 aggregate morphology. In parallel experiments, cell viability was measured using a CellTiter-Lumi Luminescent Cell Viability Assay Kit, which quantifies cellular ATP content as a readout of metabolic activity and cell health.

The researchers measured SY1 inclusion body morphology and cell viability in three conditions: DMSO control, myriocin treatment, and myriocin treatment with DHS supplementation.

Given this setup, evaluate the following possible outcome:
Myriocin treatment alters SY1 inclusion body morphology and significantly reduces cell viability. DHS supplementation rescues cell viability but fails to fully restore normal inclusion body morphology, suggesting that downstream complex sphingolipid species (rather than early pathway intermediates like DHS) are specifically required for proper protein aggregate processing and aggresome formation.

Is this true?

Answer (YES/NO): NO